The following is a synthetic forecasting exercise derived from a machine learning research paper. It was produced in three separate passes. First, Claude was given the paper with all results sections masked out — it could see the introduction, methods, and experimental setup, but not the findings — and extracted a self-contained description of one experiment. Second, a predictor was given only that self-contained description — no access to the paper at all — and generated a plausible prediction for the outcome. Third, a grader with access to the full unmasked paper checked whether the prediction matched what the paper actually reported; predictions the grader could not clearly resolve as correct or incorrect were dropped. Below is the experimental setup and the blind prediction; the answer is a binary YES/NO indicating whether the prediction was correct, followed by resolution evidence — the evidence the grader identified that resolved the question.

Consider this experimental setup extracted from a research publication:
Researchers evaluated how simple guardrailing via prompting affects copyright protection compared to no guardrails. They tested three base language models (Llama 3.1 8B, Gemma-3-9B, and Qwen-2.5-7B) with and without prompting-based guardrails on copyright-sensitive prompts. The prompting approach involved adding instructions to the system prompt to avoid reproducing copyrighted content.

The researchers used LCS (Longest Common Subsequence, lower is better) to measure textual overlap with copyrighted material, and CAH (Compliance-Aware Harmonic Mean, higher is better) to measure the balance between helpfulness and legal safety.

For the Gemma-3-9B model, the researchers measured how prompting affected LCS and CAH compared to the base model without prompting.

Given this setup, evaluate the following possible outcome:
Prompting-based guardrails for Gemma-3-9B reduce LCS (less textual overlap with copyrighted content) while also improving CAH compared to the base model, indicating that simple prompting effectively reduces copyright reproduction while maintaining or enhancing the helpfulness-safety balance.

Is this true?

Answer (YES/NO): YES